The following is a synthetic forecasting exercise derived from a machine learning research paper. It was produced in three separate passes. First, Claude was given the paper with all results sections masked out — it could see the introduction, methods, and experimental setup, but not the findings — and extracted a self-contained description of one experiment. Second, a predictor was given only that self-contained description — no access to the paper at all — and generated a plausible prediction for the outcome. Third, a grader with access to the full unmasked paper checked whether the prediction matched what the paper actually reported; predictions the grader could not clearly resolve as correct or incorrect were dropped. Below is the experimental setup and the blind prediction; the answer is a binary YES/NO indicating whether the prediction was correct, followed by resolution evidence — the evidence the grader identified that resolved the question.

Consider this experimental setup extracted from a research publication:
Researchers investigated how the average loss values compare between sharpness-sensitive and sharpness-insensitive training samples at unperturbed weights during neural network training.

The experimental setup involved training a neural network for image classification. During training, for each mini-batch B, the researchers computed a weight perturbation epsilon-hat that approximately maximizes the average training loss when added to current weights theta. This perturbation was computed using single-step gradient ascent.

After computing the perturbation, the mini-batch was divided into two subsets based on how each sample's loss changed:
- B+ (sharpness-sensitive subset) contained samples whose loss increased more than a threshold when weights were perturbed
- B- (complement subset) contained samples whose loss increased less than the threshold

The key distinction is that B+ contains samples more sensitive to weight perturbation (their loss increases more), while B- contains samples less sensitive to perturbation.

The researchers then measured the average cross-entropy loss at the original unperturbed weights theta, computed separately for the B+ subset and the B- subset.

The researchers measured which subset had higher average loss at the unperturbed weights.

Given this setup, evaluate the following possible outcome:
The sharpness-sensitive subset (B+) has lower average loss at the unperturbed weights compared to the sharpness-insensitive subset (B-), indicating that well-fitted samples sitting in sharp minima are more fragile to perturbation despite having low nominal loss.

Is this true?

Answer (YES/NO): NO